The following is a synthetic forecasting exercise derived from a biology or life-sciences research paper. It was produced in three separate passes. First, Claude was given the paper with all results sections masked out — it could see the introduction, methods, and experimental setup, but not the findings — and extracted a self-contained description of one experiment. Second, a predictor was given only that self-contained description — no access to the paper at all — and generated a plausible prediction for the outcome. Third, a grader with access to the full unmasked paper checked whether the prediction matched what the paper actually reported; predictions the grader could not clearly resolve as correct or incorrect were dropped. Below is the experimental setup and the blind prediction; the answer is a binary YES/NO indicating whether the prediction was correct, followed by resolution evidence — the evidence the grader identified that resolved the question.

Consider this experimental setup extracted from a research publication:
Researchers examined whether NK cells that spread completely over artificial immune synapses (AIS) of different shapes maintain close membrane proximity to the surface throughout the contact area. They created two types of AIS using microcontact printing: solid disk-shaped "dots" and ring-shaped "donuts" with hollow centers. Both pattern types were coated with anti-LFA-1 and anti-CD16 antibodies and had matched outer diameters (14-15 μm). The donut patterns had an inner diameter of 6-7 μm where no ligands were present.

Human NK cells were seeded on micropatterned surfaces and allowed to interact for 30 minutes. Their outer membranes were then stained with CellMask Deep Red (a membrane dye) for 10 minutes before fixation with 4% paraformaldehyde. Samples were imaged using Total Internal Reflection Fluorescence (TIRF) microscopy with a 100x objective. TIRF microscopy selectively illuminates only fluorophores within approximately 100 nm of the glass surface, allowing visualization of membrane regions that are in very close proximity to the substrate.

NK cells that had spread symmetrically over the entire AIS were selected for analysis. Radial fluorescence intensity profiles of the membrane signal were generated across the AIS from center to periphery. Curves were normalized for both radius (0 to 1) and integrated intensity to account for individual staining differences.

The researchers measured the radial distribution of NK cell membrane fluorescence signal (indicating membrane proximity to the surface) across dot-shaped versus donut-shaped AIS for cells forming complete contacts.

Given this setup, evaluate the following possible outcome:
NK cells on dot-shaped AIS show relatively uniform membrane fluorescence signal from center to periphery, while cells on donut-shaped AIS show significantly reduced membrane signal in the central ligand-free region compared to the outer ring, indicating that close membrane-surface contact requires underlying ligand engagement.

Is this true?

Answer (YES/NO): NO